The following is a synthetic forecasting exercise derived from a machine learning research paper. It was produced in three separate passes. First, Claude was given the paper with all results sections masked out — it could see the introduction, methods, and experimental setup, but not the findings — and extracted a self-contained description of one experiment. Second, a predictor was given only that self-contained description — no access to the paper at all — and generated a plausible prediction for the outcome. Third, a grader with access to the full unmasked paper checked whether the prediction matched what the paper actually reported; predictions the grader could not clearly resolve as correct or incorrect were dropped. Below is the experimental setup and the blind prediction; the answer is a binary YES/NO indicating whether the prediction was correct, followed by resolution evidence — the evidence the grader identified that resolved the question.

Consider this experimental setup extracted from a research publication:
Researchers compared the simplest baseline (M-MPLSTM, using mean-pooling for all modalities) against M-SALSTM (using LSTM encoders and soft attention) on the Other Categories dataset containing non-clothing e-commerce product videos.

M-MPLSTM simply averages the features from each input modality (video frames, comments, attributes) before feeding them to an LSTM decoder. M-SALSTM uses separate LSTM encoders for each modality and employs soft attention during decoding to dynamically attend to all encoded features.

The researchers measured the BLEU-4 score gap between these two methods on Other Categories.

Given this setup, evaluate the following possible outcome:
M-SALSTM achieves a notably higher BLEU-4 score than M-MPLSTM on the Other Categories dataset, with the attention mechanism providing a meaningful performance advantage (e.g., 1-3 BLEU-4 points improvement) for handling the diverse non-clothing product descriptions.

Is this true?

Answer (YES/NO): YES